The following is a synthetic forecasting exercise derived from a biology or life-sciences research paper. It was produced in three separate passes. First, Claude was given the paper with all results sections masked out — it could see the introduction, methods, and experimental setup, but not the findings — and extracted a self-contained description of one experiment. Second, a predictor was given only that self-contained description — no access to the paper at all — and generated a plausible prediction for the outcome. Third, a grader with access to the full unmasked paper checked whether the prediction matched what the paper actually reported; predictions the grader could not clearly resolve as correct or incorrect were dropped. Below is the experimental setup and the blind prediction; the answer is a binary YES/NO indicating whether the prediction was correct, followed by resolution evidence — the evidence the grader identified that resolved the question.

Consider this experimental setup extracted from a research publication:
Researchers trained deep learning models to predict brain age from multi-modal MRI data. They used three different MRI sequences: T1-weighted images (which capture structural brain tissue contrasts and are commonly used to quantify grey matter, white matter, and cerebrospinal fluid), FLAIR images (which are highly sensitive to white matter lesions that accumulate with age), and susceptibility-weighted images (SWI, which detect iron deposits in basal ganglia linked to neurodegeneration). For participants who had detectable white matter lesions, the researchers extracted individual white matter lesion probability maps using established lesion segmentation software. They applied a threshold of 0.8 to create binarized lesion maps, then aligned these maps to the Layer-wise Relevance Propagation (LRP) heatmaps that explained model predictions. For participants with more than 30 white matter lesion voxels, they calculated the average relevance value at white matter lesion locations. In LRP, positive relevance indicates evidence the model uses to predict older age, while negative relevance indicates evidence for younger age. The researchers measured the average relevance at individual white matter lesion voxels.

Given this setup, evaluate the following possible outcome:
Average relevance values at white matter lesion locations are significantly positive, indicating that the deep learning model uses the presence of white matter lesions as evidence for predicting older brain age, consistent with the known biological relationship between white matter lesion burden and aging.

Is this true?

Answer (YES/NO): YES